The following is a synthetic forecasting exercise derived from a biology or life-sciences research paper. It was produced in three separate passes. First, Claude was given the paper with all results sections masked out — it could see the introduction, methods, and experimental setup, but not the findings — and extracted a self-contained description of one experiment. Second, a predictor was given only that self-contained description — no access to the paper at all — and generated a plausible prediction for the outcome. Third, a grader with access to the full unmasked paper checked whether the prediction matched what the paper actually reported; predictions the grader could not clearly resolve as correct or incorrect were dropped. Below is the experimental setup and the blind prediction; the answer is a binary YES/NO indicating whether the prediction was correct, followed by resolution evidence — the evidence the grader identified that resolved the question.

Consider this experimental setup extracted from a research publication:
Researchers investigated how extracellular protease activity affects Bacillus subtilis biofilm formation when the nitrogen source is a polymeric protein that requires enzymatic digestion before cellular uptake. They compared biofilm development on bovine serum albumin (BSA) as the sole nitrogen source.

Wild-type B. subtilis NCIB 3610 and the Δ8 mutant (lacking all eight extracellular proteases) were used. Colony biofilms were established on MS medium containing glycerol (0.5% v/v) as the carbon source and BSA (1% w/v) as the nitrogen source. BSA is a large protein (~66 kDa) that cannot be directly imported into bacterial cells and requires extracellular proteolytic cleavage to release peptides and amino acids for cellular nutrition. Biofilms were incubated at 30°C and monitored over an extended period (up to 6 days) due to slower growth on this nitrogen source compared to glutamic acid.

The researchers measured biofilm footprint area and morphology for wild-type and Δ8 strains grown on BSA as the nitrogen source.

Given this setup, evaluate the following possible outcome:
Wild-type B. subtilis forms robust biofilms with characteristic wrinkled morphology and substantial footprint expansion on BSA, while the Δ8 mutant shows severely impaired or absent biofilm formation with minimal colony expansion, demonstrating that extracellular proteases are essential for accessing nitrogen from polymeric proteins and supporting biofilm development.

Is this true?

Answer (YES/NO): NO